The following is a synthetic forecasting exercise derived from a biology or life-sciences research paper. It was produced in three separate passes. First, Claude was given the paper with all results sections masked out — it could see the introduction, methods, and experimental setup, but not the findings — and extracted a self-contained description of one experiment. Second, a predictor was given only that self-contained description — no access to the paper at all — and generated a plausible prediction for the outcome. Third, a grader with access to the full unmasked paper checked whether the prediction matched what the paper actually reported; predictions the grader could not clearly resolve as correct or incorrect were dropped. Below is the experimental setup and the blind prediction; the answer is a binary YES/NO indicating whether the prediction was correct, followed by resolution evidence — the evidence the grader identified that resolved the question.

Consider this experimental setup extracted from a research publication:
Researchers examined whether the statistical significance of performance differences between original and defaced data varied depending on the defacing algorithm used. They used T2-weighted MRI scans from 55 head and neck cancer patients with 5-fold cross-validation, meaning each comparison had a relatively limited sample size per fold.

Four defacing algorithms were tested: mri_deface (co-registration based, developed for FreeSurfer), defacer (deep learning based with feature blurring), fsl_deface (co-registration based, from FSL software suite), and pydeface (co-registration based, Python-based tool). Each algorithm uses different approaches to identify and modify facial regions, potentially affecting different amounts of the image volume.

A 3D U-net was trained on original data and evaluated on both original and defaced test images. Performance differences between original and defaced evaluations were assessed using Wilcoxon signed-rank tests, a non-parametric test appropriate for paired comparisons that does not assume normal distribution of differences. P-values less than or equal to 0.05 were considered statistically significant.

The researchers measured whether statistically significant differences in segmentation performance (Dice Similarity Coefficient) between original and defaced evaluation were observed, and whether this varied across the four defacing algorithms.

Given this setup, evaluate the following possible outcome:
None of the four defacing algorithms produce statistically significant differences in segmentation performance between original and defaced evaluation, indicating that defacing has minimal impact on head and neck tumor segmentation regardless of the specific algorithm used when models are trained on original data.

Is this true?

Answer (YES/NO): NO